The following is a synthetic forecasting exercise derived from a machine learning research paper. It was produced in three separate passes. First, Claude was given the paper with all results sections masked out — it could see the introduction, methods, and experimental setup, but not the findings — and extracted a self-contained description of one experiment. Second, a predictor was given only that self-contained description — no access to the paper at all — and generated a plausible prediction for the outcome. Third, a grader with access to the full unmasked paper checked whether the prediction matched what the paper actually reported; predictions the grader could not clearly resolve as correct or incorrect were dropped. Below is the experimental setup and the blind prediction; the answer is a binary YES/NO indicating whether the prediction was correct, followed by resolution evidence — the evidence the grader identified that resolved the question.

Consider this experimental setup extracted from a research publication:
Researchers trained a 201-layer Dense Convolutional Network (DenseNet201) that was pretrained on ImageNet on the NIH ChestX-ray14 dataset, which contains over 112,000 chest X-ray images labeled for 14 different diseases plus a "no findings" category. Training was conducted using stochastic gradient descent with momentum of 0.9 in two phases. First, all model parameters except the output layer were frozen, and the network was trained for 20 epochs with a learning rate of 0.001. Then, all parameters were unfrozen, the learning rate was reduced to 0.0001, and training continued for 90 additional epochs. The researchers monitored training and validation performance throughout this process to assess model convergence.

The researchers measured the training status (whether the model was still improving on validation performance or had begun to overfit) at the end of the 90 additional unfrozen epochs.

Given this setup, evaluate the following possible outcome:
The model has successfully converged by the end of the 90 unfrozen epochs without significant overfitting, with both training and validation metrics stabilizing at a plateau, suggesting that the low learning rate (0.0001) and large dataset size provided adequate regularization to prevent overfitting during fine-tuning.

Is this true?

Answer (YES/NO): NO